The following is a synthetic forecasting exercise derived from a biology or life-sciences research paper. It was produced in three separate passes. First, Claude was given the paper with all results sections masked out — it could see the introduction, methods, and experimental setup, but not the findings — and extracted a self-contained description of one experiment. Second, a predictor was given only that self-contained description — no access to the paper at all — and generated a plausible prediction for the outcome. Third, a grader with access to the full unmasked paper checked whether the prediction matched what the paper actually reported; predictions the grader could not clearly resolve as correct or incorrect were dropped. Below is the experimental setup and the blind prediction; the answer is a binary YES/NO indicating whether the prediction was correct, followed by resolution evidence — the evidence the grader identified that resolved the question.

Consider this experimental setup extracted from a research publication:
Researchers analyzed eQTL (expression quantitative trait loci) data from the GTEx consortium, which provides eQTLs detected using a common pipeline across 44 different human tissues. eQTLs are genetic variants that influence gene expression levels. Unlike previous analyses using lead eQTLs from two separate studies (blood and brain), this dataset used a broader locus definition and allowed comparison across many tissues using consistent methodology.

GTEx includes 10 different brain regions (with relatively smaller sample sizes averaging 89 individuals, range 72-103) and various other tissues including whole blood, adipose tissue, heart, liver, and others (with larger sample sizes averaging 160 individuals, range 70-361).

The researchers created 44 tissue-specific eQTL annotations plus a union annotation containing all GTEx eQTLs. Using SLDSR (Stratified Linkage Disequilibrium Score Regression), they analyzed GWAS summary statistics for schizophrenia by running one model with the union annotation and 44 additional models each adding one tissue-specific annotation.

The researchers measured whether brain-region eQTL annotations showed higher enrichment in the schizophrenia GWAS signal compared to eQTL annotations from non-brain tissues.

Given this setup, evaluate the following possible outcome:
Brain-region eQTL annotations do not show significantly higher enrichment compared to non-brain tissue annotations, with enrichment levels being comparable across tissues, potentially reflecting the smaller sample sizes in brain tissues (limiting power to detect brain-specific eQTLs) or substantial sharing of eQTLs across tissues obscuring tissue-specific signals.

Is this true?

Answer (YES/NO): YES